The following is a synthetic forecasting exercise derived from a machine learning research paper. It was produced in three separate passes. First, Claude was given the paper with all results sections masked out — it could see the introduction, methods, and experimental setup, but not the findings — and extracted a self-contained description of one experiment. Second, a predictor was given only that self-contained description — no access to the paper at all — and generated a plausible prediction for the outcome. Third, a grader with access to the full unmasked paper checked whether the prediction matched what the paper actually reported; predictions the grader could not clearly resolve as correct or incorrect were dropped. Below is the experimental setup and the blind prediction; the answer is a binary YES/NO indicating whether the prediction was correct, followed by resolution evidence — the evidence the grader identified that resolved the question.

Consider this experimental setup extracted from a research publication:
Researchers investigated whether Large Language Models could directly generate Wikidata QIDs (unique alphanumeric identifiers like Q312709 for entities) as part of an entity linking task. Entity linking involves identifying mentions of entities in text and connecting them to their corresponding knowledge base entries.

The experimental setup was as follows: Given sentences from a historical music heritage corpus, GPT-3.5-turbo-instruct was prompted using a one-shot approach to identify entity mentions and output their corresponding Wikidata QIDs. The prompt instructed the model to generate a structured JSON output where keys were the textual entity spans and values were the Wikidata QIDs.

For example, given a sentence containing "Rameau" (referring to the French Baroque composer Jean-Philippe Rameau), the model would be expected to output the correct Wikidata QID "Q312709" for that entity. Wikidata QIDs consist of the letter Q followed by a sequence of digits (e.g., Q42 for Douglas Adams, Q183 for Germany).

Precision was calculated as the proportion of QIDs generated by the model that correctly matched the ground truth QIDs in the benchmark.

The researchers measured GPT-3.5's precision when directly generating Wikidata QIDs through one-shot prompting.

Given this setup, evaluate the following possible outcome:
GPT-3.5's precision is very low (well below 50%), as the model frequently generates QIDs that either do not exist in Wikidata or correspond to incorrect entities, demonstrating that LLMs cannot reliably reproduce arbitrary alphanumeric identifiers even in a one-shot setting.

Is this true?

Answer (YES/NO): YES